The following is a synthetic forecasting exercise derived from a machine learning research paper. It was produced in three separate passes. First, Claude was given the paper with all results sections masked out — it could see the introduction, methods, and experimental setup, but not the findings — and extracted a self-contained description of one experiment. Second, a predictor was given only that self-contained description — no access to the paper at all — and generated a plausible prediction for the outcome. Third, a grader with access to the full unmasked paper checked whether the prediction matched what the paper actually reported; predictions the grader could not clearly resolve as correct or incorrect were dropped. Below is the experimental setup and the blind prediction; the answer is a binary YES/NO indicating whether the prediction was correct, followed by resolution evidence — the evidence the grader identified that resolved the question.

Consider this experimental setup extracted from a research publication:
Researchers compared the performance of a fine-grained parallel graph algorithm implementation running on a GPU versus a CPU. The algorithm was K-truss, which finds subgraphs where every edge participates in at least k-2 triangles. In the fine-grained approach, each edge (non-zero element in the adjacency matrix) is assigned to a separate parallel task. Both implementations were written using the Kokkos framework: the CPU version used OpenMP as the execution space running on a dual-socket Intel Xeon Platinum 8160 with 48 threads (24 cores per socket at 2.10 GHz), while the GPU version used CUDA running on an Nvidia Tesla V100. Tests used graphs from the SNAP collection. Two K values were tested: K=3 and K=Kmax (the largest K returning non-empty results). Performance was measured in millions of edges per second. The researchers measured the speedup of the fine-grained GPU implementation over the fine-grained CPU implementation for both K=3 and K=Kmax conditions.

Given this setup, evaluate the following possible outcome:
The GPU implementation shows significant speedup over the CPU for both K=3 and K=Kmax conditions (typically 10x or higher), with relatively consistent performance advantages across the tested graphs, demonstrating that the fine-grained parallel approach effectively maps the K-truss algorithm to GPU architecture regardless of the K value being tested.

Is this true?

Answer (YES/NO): NO